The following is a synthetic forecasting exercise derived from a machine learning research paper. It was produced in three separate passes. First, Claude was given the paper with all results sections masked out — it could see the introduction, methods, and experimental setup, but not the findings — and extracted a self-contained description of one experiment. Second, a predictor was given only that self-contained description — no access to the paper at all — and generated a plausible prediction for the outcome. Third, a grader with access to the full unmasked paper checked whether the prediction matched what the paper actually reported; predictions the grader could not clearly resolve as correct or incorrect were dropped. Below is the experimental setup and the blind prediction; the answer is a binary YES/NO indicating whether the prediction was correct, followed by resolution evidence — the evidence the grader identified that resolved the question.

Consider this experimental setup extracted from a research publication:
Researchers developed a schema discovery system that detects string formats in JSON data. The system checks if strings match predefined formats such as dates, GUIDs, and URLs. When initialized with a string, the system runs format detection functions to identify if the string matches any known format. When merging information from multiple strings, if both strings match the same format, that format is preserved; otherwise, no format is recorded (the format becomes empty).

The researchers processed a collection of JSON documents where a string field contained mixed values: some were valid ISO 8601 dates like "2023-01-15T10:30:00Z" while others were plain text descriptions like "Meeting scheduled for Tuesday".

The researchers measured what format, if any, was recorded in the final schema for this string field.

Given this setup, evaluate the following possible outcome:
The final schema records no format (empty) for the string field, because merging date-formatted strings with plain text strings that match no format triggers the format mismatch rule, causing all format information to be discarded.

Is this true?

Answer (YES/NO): YES